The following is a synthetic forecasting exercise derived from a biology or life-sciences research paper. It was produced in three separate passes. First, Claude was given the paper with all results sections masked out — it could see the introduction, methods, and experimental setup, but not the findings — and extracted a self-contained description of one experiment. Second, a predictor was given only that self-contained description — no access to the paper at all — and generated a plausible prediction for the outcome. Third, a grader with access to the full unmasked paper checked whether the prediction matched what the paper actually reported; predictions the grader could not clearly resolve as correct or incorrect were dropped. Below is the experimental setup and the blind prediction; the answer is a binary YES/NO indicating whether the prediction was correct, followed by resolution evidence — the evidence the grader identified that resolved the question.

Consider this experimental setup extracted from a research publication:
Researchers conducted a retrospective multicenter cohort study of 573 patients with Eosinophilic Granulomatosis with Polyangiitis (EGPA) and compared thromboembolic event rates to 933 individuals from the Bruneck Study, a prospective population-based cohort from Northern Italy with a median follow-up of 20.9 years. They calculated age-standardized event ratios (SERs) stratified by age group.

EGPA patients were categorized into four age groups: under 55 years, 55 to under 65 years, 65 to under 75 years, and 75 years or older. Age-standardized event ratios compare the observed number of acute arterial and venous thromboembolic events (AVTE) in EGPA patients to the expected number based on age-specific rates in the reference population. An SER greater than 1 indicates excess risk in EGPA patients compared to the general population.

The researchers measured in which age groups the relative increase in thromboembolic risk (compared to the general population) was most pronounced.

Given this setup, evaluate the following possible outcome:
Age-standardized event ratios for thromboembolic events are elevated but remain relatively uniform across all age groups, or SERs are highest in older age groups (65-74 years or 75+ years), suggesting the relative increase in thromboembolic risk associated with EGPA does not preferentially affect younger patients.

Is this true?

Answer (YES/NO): NO